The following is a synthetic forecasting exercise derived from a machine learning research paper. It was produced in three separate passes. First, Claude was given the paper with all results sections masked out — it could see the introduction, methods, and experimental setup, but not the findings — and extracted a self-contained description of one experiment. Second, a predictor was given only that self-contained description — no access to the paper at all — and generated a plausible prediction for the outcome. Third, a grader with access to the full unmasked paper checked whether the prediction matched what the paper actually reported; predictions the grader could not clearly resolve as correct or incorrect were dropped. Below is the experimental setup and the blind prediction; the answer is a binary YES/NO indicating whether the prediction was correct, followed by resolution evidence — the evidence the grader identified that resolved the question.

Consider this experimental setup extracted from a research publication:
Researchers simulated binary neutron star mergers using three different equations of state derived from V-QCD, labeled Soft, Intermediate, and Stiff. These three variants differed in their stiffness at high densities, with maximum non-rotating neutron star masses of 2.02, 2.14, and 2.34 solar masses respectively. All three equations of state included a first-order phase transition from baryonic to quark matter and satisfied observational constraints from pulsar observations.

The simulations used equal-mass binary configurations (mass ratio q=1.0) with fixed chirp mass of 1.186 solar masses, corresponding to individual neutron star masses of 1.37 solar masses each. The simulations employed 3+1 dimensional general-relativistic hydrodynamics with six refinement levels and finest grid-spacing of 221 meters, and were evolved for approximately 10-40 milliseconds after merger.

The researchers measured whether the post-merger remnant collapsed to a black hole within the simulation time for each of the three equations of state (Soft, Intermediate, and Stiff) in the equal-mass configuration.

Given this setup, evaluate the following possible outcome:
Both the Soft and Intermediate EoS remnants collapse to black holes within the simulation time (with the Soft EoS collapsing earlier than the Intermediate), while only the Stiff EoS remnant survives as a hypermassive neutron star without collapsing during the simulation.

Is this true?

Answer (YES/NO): NO